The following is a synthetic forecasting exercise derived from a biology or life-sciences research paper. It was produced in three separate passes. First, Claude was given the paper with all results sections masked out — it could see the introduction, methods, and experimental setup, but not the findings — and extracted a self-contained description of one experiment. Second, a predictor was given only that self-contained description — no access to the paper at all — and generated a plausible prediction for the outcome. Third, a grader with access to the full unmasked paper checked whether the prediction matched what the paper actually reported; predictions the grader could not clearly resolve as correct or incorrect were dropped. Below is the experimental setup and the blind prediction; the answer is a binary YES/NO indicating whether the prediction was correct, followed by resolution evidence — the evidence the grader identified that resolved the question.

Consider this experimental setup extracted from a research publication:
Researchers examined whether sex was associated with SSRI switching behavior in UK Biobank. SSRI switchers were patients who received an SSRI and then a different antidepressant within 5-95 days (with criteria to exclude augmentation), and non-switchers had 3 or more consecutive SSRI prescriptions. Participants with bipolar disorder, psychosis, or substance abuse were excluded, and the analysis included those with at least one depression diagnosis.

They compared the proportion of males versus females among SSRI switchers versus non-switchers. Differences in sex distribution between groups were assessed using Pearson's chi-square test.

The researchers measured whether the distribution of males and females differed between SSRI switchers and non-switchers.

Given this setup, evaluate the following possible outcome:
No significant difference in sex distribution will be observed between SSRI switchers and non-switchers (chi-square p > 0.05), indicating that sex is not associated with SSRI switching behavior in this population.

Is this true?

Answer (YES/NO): YES